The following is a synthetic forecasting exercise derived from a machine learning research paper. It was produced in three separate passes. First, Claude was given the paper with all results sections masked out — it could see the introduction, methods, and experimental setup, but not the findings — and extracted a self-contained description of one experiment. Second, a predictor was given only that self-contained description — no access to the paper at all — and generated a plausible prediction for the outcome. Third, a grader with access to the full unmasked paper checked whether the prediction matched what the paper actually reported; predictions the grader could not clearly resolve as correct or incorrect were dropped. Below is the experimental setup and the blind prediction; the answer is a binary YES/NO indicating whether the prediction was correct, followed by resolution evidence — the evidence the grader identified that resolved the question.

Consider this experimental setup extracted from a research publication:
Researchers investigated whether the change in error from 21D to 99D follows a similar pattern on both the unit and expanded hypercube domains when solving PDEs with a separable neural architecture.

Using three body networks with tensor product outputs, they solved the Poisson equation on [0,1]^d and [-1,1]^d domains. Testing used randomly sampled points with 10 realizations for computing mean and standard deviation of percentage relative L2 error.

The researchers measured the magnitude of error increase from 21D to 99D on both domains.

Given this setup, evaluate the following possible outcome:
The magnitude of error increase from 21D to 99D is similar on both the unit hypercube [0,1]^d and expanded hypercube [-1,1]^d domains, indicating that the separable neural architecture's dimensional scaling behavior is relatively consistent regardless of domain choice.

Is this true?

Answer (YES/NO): NO